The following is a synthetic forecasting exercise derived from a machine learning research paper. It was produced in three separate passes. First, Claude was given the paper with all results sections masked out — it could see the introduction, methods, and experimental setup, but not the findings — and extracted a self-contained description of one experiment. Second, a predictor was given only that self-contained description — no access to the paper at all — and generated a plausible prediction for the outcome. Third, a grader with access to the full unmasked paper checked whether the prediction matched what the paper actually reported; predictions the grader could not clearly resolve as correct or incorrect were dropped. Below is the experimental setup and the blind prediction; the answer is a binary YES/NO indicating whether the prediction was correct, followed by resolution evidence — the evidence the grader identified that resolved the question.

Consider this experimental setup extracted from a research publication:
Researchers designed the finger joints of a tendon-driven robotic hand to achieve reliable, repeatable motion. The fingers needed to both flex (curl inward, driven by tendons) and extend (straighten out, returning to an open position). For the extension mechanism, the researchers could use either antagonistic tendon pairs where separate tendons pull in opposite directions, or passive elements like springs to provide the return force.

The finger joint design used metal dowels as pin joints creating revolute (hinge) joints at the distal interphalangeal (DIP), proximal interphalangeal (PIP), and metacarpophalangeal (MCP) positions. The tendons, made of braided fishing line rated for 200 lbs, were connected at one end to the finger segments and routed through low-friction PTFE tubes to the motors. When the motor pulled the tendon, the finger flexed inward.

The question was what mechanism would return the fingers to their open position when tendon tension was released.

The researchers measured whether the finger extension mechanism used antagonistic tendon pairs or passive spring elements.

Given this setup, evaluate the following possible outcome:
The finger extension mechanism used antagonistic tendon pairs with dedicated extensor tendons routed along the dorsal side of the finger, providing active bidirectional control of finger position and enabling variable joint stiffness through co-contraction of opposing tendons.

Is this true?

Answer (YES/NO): NO